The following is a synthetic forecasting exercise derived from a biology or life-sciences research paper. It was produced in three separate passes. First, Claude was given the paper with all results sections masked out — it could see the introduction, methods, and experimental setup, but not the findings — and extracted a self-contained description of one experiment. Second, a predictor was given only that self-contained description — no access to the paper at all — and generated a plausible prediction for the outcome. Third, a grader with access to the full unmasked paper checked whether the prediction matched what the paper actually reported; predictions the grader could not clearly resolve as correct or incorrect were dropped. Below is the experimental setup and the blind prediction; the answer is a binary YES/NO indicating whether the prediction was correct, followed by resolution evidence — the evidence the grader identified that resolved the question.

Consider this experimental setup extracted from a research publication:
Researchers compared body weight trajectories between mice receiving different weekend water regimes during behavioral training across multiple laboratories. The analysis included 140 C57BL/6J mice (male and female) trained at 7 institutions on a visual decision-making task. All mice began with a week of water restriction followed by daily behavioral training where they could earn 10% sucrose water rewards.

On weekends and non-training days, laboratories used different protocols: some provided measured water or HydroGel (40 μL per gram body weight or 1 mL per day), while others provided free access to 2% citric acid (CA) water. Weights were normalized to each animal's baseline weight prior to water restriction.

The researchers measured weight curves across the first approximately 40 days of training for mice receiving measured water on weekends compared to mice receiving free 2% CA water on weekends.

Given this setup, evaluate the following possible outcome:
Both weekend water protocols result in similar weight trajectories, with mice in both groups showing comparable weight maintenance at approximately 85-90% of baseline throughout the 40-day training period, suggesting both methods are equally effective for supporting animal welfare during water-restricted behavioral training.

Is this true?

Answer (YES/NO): NO